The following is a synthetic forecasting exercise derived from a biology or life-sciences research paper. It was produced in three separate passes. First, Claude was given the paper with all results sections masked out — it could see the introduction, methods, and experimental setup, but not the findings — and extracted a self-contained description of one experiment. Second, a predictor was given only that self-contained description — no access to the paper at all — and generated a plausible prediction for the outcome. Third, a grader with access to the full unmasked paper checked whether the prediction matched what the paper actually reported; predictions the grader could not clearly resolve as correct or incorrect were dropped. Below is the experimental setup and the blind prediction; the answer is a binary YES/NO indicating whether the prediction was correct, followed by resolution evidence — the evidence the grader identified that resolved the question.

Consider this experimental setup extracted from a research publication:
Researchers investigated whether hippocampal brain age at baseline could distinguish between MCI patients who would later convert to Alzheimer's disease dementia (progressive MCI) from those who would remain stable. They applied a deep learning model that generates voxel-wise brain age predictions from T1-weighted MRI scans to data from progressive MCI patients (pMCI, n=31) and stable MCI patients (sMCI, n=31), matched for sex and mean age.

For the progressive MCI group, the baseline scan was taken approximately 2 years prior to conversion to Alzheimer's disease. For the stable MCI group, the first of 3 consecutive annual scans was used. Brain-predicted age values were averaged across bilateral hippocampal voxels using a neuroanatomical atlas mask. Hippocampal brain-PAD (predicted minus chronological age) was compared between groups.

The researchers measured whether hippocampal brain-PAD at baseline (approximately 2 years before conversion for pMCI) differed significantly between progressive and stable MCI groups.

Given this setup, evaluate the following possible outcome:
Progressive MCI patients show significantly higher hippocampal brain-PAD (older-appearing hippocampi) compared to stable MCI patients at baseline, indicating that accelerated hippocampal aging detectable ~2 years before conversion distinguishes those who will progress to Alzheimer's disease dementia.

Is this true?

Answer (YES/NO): YES